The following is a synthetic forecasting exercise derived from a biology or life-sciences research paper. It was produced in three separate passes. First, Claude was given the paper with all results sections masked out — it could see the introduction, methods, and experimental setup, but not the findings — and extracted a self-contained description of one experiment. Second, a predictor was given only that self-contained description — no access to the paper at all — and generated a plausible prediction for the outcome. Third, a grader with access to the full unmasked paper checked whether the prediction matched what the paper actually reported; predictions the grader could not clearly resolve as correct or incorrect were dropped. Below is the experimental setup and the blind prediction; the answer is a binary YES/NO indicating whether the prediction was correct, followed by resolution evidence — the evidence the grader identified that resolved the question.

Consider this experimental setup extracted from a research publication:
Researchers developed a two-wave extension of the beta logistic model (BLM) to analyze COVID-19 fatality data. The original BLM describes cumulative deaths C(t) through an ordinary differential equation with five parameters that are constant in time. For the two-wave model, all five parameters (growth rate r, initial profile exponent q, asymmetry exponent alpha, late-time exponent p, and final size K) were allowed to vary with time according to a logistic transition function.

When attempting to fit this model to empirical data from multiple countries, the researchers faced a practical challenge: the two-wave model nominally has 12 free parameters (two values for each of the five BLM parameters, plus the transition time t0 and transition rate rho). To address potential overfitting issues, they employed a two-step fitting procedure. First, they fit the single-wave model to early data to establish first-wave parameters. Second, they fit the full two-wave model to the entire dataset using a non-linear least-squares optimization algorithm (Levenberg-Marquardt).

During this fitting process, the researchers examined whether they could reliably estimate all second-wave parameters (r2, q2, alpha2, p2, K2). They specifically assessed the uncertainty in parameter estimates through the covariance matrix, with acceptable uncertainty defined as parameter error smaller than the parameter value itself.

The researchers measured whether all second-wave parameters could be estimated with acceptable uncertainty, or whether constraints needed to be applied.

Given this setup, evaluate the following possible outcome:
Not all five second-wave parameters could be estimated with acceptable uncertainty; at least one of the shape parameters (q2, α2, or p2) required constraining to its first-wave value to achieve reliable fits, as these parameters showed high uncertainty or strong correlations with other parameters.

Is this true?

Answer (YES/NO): NO